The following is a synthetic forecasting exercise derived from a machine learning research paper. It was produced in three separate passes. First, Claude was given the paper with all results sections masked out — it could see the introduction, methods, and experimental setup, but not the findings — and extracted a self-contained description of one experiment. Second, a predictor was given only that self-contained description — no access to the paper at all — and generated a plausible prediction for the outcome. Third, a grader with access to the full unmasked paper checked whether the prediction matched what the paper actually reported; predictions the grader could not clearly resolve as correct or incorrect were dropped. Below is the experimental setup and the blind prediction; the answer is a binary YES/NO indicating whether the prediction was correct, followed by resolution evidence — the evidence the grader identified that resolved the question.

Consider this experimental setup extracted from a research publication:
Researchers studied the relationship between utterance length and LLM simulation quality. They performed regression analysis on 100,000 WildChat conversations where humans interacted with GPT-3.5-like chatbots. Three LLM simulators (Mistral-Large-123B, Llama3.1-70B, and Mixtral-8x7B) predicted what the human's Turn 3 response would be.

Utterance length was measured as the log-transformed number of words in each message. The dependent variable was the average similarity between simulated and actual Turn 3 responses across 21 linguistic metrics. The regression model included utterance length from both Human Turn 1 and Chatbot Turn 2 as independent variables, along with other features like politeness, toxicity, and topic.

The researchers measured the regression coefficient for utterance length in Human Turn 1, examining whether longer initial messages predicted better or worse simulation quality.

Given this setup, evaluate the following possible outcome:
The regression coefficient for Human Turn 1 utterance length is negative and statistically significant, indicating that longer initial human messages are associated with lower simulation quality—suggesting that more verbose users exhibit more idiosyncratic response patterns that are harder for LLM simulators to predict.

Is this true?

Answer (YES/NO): NO